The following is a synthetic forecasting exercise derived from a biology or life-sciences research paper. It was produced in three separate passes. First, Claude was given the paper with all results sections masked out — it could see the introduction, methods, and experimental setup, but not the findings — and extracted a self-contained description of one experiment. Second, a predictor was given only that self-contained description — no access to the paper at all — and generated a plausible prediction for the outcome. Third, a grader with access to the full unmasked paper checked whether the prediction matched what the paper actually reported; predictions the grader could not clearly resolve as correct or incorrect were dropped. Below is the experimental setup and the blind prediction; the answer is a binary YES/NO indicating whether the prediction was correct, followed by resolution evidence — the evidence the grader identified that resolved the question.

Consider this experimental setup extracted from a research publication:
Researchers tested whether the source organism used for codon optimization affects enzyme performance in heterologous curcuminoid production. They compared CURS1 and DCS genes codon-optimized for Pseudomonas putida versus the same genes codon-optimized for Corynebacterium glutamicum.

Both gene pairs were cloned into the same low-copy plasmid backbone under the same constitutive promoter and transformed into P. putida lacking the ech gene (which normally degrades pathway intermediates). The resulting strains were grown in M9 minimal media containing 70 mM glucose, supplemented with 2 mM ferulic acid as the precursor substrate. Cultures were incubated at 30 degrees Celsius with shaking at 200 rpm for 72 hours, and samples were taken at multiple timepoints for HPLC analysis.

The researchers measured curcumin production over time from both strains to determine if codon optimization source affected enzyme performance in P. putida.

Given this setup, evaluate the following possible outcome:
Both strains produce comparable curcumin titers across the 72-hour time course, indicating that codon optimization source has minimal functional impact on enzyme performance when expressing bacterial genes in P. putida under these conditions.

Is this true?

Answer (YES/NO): NO